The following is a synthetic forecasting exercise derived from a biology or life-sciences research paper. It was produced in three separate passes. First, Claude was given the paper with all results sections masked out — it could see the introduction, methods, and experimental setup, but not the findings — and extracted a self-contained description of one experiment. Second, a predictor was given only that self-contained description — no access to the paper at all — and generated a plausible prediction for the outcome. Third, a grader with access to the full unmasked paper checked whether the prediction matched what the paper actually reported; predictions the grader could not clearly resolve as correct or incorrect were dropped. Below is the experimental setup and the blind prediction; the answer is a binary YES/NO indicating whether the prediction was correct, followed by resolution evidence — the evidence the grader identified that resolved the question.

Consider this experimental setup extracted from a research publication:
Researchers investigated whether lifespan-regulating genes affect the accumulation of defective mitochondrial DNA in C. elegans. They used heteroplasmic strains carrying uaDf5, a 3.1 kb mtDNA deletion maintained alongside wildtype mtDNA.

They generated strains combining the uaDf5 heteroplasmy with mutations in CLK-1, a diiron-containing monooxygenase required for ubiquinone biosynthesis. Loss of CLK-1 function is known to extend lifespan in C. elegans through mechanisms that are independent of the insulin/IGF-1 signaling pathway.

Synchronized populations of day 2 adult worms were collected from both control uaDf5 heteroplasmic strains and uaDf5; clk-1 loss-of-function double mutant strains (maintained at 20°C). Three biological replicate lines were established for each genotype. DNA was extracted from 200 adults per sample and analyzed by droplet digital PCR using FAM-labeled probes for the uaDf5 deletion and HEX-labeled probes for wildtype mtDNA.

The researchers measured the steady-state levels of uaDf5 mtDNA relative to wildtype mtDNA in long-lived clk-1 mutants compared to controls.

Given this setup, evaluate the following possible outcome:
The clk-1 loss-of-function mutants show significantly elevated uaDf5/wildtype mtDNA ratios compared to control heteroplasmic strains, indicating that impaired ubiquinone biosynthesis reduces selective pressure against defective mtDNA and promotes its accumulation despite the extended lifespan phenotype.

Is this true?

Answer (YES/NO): NO